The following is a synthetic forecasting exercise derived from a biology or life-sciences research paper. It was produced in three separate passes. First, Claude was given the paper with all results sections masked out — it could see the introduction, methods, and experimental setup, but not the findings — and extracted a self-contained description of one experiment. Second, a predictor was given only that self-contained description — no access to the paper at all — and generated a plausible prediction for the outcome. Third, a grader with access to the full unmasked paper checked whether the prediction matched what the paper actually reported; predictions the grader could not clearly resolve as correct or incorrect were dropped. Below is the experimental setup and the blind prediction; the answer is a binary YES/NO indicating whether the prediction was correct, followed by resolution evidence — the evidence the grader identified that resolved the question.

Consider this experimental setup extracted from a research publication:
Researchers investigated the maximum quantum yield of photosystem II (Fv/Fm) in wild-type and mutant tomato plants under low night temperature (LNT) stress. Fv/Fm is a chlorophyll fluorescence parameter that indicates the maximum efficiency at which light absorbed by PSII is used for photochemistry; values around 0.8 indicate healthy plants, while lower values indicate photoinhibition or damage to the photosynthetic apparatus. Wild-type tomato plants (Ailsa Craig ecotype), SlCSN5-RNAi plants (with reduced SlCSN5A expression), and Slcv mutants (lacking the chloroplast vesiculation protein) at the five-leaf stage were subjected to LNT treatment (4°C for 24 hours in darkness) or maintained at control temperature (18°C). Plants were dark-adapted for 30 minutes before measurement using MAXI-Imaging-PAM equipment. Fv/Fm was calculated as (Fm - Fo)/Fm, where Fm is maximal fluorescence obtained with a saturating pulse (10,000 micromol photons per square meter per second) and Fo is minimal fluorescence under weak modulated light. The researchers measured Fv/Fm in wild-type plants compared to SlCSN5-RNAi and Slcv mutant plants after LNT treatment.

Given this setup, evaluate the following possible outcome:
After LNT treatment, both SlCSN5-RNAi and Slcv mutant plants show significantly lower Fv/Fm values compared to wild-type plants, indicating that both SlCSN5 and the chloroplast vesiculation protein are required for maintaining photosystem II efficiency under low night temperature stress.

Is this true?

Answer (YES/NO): NO